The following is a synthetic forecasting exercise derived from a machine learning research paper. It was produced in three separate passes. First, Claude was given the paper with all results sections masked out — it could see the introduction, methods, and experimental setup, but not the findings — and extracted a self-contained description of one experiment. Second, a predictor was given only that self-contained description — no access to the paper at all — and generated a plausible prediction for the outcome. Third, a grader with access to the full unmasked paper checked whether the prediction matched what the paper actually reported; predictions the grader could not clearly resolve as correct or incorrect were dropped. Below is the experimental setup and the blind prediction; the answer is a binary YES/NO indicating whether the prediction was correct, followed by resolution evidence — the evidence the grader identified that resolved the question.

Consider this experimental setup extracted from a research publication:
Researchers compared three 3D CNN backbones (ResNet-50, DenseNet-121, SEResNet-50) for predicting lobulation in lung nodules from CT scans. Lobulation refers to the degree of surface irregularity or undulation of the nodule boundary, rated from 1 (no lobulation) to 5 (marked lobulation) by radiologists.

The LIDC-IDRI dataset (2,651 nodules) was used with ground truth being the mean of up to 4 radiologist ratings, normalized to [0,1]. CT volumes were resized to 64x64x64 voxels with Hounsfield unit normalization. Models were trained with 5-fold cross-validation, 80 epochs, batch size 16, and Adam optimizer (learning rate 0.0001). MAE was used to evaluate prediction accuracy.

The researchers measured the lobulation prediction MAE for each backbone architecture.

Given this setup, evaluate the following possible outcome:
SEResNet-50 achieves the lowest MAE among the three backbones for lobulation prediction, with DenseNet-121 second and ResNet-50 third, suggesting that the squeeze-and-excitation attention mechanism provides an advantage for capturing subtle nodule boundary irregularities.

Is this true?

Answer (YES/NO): NO